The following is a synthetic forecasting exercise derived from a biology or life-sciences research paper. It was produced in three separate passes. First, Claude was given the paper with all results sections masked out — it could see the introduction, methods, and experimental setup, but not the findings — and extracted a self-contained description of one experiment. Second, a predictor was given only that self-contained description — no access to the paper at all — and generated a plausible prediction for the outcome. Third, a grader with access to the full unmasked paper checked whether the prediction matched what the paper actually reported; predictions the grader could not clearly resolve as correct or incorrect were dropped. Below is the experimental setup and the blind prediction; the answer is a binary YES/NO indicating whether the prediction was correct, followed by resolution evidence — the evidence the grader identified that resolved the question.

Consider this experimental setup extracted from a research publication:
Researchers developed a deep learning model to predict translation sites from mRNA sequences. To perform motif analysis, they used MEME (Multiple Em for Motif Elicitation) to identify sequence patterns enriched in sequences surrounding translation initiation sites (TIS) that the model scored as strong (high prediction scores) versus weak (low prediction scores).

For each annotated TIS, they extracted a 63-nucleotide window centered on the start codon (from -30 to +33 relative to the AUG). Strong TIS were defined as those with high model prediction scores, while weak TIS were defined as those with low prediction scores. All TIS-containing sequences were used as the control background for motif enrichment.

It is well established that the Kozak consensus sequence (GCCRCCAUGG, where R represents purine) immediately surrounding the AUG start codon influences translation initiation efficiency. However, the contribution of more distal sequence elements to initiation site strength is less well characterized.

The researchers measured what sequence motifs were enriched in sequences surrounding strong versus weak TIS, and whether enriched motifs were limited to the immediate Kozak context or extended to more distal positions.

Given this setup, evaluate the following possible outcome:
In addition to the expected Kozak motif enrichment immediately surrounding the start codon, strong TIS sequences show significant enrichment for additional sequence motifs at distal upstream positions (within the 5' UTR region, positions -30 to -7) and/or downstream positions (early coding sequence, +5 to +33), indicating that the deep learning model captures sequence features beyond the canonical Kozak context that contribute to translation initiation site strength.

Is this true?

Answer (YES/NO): NO